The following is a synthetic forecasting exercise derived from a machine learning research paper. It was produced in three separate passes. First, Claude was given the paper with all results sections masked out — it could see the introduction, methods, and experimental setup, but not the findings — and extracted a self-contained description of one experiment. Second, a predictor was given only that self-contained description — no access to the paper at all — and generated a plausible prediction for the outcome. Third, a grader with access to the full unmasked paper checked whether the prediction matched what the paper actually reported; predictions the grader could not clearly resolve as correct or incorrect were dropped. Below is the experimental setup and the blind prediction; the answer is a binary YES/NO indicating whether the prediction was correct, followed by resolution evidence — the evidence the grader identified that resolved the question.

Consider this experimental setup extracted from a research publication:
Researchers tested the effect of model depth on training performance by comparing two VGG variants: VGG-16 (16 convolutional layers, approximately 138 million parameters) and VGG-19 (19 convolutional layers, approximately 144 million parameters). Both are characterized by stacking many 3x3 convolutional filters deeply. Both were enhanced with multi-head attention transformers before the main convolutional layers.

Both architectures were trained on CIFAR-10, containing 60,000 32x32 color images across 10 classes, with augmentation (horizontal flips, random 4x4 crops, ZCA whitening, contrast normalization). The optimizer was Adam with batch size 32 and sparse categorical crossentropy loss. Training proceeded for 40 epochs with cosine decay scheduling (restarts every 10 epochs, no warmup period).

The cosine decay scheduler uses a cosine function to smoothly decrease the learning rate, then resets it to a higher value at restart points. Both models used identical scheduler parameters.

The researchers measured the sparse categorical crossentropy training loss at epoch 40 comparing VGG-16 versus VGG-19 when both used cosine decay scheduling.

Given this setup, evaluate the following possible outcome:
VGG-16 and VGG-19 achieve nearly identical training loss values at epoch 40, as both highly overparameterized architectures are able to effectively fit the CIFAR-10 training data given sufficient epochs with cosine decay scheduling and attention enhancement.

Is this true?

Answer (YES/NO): NO